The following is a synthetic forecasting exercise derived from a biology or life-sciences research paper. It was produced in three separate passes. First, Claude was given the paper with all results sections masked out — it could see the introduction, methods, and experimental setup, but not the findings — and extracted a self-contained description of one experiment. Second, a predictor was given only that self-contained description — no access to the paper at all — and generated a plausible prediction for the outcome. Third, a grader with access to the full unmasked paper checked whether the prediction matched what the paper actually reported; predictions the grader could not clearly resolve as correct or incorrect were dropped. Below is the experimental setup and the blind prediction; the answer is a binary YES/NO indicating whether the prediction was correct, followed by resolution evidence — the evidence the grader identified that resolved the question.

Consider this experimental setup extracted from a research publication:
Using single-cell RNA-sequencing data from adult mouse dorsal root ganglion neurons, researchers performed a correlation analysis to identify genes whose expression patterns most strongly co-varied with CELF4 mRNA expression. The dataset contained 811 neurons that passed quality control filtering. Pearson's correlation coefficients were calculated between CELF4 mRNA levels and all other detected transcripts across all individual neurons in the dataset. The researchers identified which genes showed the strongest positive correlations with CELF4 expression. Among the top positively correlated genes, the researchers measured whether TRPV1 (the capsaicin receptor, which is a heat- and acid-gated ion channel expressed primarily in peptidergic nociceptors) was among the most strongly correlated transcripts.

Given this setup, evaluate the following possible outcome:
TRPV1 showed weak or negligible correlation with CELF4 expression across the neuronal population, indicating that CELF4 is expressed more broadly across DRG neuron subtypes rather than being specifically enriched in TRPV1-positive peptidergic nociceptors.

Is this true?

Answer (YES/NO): NO